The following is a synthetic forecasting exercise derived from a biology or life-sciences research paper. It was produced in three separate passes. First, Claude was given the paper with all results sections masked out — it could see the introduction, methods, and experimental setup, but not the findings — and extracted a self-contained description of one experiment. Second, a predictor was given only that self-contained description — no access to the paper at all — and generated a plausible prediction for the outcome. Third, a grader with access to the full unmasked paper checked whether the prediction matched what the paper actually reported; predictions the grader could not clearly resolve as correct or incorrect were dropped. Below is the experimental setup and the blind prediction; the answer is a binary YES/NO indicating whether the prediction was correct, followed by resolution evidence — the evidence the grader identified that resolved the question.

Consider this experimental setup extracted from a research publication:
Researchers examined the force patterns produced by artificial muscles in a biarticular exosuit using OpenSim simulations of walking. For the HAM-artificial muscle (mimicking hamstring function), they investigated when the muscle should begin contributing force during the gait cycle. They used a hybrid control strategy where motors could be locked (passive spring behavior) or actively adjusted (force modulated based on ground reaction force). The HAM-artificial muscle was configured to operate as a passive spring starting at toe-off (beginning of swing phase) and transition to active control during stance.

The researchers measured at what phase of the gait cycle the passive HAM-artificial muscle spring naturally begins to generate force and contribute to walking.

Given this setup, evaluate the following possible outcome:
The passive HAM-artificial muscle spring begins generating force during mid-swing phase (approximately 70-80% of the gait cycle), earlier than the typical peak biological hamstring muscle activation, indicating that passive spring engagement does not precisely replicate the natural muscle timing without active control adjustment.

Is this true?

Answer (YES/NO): NO